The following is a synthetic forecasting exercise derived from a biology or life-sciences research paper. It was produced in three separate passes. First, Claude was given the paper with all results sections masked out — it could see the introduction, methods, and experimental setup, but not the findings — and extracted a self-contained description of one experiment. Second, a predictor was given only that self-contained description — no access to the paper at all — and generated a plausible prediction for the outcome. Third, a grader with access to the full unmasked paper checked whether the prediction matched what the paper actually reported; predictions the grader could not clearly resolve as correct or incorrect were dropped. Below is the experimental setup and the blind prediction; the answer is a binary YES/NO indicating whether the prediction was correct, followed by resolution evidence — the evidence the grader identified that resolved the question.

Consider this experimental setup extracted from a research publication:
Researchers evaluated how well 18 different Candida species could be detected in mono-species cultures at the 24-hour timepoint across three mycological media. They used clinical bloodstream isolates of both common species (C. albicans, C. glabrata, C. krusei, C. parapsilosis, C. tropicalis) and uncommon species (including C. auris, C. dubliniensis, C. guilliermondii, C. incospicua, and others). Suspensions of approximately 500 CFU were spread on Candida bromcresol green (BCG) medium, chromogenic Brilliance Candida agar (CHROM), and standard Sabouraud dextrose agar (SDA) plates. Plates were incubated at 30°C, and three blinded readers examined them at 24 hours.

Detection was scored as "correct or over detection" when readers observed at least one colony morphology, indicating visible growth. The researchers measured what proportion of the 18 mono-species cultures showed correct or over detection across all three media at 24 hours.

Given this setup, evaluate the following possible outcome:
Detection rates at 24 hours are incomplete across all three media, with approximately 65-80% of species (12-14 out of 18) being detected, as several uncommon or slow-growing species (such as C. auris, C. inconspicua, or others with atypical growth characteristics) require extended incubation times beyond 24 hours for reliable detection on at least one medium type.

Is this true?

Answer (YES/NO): YES